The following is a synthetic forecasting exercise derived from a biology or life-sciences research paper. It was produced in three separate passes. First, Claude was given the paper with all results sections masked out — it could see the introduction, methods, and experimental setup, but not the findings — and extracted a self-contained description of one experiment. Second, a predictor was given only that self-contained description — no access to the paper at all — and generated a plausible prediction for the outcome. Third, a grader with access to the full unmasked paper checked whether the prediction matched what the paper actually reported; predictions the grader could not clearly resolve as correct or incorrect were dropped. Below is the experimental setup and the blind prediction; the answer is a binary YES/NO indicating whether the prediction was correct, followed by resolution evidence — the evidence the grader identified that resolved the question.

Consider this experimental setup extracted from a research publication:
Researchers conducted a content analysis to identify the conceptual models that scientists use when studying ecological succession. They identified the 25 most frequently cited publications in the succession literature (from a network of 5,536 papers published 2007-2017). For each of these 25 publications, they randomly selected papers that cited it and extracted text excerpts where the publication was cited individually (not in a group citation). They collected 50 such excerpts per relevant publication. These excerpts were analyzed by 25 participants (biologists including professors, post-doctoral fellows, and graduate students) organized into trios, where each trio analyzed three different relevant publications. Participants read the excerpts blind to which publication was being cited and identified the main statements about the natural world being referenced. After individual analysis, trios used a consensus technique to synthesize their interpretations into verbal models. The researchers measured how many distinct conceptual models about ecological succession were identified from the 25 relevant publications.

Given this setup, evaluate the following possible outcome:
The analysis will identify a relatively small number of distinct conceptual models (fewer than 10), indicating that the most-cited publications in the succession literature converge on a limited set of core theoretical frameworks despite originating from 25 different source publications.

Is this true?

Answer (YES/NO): NO